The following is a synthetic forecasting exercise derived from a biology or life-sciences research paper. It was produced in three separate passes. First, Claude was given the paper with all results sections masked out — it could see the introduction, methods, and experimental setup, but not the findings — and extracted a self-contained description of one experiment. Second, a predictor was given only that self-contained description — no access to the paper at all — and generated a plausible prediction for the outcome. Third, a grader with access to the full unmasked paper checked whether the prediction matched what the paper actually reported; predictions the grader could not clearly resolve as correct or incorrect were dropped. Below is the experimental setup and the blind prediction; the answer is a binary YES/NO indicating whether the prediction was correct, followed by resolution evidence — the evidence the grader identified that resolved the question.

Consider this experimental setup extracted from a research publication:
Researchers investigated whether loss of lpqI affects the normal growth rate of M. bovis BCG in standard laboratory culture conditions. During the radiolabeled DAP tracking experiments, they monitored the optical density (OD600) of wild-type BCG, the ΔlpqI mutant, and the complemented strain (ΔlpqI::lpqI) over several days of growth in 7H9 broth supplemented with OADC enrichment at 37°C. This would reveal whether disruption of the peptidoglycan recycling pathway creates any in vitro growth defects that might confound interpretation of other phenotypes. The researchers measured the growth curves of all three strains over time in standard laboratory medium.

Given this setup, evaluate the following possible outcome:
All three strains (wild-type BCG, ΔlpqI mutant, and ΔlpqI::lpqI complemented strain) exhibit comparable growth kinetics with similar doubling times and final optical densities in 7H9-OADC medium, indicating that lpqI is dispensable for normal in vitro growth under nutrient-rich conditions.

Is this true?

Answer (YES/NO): YES